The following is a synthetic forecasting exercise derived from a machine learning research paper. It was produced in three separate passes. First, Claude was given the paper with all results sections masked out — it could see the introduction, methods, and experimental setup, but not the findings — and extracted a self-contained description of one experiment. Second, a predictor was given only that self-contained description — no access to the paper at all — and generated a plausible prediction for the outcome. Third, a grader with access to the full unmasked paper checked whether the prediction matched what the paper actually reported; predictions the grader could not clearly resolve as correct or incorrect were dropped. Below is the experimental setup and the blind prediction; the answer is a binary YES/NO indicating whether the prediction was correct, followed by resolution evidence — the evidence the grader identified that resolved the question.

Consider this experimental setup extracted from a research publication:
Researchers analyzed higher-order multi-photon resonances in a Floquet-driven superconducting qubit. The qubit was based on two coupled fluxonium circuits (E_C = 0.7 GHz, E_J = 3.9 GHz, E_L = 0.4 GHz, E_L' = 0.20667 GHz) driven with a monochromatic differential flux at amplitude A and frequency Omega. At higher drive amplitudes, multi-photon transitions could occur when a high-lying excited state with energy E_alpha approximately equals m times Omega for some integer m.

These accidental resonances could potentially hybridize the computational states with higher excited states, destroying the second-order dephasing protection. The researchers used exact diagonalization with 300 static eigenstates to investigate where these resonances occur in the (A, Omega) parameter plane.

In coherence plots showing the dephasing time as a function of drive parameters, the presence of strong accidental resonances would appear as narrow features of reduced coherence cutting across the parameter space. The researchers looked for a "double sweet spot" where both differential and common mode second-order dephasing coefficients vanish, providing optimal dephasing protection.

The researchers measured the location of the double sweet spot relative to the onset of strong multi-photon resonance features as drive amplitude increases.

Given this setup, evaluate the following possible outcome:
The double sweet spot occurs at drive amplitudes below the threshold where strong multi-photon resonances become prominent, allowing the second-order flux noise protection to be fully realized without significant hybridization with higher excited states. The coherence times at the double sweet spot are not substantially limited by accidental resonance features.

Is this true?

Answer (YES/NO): YES